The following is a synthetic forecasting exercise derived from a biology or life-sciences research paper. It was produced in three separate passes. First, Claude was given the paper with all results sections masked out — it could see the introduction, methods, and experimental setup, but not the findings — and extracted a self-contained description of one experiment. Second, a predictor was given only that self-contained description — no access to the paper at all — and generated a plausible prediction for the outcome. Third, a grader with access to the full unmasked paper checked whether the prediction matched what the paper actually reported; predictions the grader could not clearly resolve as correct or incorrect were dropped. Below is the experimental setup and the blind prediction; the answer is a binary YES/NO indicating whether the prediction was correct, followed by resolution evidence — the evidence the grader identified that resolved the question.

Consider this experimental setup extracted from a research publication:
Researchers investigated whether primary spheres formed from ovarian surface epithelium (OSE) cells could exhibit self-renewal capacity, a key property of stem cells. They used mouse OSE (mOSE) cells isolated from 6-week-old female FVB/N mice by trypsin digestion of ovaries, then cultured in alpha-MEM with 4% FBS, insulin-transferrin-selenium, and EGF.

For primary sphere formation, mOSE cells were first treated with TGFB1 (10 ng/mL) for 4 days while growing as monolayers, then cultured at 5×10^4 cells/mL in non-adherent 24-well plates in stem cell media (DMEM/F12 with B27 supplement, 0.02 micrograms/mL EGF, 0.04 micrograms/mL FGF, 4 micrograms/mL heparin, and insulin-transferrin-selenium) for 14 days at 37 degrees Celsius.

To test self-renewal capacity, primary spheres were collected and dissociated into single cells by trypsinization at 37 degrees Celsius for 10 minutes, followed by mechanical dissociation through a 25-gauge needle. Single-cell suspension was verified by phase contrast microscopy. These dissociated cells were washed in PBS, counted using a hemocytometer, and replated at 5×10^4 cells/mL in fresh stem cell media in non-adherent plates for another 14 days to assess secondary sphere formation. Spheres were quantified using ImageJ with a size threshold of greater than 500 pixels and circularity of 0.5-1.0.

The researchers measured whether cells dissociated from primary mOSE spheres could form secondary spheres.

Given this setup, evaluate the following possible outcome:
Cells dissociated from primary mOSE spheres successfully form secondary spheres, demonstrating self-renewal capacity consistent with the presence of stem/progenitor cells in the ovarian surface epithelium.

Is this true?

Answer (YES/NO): YES